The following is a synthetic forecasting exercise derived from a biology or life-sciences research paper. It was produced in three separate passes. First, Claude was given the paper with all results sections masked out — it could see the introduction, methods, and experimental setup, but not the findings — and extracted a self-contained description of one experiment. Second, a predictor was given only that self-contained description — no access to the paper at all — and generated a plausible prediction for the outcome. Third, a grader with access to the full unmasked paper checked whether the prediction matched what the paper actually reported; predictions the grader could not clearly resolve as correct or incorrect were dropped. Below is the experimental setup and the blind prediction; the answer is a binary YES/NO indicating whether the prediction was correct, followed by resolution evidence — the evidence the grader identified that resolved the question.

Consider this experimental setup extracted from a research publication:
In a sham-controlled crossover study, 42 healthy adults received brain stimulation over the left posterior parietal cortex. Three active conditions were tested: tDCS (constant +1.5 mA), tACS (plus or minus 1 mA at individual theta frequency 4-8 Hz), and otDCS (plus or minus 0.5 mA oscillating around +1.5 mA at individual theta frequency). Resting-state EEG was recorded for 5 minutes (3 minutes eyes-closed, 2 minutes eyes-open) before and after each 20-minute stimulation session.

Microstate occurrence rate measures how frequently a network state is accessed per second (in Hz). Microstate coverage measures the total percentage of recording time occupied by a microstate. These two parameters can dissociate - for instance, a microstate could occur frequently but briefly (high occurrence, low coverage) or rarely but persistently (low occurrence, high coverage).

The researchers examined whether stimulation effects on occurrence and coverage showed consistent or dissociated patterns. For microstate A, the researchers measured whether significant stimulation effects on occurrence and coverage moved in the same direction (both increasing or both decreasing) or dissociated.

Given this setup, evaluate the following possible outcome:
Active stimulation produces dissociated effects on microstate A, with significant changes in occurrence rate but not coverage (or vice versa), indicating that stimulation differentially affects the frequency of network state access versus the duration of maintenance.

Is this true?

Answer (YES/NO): NO